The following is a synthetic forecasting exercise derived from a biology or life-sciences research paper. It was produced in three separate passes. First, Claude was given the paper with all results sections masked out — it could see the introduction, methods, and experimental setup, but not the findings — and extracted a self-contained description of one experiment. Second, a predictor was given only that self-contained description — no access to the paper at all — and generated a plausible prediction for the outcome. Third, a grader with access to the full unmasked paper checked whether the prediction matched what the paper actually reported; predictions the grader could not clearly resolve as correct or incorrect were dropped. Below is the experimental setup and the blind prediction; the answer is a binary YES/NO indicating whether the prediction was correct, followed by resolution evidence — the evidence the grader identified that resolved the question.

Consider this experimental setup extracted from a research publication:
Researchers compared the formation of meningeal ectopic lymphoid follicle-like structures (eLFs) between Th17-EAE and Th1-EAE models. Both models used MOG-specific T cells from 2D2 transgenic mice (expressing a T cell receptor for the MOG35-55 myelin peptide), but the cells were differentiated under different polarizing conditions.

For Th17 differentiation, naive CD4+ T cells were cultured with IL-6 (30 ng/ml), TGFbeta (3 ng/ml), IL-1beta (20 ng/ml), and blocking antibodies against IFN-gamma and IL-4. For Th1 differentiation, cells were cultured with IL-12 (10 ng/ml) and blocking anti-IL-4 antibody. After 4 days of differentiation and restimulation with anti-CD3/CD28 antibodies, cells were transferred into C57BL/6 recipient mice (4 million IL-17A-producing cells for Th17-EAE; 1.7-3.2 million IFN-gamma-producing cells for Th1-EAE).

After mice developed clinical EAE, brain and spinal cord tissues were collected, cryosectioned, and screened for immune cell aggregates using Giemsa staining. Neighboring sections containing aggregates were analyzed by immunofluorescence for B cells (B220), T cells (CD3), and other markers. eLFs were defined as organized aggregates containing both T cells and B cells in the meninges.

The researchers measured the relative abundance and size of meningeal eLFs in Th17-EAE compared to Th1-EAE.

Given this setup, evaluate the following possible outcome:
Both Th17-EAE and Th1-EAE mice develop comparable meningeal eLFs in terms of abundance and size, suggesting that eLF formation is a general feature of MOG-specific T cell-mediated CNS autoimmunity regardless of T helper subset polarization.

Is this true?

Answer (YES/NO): NO